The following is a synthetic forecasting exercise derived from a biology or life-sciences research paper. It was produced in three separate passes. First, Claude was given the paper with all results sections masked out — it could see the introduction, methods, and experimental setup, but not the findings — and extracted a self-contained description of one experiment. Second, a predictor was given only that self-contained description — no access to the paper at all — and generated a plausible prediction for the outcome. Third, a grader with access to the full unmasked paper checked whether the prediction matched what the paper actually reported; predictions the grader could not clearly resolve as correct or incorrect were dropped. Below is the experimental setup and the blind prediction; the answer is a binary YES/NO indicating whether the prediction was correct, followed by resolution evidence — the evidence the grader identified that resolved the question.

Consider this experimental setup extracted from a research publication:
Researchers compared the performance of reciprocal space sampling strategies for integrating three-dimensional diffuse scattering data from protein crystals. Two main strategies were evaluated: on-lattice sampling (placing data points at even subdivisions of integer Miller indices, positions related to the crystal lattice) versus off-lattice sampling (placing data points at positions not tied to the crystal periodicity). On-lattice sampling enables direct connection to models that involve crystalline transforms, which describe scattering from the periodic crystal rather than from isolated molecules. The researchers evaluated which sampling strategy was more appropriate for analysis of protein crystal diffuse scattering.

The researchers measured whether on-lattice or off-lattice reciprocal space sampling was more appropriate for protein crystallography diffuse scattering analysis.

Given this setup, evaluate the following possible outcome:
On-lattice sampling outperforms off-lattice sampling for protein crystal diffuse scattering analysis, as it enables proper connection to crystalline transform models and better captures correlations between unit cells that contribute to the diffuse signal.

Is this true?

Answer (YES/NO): YES